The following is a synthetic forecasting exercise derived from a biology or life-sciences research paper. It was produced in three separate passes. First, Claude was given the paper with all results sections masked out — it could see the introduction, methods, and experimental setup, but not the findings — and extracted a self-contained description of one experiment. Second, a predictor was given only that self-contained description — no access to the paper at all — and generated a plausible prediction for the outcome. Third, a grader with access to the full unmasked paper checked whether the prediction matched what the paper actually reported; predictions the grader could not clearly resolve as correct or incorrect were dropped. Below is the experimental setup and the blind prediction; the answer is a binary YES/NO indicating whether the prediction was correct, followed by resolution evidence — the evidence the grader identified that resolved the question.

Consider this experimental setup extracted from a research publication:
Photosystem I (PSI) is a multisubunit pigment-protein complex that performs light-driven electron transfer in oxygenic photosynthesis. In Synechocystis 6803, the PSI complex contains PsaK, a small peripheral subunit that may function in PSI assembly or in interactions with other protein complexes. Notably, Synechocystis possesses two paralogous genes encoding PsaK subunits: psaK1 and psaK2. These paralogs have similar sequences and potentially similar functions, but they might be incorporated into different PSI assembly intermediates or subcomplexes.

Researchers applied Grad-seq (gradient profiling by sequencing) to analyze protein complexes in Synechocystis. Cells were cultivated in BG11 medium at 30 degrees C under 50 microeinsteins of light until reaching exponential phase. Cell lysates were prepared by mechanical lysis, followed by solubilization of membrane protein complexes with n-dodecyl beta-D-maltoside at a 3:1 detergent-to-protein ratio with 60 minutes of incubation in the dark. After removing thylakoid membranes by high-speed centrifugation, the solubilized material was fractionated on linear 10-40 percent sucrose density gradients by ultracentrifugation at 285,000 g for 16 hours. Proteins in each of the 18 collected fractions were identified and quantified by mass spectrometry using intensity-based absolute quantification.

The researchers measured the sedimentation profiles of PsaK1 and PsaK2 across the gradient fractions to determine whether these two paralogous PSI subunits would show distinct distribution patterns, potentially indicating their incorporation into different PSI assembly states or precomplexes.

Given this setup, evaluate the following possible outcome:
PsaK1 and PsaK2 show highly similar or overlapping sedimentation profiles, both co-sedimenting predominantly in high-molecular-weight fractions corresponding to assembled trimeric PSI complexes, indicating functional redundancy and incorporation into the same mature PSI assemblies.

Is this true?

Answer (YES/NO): NO